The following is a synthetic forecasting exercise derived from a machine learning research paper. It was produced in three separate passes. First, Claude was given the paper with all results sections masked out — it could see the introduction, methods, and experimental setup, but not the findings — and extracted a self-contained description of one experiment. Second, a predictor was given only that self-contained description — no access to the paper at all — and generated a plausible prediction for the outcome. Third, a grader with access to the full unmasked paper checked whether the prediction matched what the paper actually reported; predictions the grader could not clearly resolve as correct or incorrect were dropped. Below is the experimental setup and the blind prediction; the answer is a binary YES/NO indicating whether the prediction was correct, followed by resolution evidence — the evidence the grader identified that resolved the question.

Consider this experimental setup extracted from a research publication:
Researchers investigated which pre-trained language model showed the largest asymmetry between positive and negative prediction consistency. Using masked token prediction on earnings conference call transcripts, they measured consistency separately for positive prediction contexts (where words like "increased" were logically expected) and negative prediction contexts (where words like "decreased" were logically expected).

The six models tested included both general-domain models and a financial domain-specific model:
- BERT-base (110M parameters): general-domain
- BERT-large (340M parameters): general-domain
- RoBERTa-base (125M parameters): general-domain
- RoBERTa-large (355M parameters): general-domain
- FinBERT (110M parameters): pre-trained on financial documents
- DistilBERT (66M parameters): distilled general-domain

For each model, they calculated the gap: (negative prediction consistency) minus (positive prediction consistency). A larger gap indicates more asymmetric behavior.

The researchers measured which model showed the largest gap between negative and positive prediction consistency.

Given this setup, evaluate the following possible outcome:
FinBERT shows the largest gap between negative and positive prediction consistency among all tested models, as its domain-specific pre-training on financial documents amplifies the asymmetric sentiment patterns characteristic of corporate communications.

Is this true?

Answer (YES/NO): YES